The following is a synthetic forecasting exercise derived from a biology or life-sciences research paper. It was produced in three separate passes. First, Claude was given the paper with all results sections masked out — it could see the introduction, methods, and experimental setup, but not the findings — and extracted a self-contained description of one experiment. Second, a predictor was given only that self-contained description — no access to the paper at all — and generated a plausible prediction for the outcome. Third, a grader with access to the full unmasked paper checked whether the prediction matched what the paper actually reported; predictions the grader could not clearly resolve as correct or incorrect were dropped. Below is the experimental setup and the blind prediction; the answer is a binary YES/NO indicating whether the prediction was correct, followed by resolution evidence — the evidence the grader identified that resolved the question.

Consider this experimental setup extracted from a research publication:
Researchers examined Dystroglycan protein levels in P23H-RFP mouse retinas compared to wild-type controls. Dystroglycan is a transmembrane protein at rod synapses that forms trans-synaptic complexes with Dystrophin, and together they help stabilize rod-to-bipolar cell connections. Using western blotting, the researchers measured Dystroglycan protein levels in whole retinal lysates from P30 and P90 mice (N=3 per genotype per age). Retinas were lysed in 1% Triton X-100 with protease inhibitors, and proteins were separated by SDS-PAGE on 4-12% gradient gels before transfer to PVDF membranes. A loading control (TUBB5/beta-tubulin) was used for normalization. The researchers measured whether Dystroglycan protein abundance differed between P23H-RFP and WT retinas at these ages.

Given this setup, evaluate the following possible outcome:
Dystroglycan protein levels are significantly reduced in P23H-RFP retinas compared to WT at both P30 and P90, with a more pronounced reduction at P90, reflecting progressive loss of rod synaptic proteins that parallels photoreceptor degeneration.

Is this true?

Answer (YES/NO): NO